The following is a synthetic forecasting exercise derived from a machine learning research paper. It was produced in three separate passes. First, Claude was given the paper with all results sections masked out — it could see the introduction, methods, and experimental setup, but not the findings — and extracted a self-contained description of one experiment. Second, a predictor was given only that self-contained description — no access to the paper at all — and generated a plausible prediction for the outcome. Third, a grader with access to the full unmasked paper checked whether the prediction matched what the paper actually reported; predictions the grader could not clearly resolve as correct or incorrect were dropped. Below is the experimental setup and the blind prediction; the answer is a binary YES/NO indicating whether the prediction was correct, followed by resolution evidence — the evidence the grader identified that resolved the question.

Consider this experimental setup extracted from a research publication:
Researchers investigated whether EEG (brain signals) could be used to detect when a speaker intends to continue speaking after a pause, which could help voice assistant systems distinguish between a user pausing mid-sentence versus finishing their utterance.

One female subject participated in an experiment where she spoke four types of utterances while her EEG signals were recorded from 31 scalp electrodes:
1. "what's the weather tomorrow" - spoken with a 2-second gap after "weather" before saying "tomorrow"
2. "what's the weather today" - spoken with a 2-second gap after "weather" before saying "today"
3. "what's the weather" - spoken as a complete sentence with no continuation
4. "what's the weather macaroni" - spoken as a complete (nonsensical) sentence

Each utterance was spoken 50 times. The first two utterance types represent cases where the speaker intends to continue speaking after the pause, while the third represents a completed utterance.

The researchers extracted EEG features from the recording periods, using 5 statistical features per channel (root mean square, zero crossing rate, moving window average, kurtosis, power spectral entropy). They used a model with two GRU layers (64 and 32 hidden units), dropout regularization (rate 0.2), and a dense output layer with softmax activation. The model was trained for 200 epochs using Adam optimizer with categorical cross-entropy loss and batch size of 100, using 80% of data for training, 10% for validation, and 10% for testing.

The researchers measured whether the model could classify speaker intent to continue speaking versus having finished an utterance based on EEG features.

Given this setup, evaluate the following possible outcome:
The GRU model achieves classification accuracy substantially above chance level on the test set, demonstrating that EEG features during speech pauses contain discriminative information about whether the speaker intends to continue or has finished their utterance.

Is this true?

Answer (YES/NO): YES